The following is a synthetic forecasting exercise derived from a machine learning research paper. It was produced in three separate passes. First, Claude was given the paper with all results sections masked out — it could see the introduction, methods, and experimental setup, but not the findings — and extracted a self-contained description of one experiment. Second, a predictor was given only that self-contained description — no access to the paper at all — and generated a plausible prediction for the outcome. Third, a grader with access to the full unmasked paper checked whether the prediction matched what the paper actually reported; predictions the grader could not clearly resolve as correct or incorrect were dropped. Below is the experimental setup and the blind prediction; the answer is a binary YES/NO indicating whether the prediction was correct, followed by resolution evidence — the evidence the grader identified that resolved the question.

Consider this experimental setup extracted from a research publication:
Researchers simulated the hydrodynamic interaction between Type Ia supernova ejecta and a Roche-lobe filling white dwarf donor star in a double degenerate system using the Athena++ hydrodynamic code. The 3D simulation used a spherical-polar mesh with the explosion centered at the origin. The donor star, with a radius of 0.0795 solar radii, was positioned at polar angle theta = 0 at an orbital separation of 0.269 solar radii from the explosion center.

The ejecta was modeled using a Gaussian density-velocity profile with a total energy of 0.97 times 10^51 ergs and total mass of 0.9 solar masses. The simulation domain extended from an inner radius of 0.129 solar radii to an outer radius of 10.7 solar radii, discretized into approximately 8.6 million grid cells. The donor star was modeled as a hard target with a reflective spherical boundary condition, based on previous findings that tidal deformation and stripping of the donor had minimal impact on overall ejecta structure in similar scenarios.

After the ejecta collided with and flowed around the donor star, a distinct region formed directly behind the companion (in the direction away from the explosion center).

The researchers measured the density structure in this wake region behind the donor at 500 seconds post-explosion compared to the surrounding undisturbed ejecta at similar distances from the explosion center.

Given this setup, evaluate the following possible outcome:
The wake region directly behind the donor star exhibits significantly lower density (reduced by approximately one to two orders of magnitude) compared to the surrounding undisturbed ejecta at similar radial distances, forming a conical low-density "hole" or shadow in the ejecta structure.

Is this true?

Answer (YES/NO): NO